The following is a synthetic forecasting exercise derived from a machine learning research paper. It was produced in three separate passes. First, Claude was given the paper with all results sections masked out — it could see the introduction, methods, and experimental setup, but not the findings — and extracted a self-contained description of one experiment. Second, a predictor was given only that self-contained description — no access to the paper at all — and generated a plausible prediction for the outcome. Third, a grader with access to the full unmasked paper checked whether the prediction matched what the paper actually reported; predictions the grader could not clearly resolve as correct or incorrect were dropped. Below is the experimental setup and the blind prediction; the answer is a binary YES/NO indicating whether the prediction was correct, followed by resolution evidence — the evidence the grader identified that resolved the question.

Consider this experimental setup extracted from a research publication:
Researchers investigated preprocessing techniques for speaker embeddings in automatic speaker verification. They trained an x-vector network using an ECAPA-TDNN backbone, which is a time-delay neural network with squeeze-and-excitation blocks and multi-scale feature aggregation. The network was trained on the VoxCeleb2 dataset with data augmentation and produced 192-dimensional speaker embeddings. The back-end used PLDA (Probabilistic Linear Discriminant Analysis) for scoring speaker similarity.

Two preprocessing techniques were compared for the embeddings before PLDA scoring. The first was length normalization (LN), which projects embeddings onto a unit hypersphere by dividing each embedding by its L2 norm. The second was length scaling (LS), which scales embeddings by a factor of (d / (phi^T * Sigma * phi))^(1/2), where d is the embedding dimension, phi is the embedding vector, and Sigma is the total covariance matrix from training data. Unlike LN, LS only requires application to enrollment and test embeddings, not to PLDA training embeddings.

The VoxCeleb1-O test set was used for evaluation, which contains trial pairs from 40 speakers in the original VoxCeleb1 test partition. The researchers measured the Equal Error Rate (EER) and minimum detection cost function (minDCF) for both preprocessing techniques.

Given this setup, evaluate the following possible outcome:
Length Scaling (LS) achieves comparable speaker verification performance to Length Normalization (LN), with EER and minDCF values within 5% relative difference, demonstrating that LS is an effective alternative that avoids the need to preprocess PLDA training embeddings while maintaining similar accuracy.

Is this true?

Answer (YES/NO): YES